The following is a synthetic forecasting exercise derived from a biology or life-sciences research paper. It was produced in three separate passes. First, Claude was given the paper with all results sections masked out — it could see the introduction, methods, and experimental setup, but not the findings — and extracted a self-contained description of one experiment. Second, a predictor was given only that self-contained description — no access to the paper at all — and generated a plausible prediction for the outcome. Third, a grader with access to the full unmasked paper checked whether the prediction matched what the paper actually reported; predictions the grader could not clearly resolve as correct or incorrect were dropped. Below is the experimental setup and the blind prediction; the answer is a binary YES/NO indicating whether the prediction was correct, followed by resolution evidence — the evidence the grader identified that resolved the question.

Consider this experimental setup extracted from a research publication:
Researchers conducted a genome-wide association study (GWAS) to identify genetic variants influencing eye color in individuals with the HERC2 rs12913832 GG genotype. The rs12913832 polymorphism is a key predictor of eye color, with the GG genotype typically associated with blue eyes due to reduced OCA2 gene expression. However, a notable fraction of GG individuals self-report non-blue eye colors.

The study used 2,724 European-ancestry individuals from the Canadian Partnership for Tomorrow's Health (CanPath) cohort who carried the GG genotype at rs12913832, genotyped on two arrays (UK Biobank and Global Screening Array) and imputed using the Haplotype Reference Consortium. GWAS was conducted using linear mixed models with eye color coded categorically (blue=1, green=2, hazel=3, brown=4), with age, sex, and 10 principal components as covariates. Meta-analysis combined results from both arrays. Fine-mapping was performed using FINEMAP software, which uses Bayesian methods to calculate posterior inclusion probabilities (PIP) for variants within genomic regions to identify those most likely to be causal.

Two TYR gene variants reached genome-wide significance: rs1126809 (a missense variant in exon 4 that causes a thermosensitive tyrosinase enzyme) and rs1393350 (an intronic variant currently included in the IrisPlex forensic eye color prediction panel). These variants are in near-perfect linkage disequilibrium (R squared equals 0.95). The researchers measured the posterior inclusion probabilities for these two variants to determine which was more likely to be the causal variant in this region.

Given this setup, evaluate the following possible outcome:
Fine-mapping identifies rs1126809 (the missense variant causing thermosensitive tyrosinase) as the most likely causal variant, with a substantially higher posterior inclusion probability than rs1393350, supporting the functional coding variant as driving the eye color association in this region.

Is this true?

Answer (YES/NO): YES